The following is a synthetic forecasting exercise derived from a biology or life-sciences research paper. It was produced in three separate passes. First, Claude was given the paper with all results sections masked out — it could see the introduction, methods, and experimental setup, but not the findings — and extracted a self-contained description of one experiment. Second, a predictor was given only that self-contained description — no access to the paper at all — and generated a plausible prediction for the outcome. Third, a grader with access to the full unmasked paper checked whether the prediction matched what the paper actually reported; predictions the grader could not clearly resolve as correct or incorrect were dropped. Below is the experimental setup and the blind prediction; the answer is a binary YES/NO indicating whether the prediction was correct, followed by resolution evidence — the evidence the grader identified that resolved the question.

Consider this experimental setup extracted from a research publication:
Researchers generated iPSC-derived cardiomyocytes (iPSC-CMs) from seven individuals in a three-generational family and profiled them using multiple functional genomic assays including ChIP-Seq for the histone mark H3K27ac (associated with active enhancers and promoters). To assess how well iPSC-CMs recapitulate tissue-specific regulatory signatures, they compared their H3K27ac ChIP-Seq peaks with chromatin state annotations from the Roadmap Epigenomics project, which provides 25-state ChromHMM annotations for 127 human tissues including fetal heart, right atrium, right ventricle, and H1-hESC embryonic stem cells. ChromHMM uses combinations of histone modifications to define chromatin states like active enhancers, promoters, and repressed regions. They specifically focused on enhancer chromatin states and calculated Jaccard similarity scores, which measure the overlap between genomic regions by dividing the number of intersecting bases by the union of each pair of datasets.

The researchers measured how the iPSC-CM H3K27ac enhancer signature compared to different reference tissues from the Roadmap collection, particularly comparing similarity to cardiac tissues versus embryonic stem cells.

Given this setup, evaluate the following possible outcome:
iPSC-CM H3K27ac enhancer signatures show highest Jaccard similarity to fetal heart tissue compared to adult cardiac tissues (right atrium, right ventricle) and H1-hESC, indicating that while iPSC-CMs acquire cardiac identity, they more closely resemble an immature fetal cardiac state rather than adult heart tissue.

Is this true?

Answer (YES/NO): YES